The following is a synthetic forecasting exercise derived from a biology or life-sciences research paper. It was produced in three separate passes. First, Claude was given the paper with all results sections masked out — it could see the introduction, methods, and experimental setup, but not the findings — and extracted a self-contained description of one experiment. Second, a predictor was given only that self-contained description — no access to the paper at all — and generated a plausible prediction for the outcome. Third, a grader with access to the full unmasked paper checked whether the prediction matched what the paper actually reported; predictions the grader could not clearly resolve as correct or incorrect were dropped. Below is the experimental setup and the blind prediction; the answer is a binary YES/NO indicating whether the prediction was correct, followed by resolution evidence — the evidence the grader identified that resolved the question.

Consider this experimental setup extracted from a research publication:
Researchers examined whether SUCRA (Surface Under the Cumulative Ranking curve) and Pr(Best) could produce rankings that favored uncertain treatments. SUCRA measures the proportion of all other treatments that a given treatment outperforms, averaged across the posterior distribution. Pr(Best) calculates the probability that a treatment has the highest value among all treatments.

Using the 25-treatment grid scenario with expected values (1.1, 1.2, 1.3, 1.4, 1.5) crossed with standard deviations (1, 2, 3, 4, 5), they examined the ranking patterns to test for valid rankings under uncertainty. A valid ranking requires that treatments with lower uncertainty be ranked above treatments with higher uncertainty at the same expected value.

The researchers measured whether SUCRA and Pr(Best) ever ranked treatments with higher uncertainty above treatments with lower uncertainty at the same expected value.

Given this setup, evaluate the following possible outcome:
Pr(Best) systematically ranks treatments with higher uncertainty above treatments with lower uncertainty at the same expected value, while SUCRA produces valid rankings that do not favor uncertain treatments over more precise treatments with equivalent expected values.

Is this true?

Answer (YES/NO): NO